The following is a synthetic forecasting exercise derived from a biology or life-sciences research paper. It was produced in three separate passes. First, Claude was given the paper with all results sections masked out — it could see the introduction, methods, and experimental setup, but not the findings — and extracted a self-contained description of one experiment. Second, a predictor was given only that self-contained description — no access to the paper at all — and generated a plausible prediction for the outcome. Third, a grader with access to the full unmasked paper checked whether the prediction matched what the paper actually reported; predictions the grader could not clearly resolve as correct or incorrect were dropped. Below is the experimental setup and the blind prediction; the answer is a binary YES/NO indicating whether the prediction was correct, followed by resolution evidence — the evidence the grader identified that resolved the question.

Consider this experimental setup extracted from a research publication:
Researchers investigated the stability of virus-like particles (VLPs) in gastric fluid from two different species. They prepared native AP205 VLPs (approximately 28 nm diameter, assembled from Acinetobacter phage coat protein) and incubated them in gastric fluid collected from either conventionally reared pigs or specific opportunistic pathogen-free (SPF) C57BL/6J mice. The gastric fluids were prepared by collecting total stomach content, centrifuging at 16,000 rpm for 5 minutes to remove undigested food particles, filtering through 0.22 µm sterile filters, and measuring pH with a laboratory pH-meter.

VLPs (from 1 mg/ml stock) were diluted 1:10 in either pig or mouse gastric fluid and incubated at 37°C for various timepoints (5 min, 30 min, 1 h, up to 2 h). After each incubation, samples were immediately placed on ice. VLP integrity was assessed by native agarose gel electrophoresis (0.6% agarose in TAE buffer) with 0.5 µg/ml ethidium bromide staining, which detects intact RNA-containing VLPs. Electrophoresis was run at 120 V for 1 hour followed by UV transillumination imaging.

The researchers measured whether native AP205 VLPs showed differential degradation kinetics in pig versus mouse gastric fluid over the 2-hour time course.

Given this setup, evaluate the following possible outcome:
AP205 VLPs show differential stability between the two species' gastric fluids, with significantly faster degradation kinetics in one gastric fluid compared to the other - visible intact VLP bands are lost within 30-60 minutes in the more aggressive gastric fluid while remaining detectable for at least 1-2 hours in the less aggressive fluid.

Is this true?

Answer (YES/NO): NO